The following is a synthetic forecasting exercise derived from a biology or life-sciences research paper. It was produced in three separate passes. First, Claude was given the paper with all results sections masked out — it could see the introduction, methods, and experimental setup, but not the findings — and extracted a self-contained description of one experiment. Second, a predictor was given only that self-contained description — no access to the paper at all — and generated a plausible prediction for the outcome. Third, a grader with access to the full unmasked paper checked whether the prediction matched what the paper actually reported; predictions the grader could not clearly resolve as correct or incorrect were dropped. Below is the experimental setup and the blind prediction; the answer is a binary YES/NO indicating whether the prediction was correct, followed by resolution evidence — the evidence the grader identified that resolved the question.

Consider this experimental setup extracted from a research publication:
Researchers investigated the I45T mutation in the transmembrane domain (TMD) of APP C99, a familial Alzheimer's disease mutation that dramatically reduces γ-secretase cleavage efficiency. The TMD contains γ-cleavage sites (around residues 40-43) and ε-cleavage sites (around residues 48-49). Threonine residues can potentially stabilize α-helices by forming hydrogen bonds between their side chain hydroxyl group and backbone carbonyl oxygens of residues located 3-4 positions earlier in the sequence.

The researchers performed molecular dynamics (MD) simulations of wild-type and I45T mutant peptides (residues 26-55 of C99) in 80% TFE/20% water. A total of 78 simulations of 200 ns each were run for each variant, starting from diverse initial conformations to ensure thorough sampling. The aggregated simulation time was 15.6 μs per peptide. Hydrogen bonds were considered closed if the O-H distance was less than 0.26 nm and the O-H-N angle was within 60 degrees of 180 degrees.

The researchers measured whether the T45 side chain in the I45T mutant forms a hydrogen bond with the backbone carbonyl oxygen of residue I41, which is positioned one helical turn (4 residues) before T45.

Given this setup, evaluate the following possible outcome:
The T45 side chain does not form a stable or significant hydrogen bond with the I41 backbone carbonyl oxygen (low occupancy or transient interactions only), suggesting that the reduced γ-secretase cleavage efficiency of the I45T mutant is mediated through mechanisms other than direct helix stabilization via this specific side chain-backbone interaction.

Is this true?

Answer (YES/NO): NO